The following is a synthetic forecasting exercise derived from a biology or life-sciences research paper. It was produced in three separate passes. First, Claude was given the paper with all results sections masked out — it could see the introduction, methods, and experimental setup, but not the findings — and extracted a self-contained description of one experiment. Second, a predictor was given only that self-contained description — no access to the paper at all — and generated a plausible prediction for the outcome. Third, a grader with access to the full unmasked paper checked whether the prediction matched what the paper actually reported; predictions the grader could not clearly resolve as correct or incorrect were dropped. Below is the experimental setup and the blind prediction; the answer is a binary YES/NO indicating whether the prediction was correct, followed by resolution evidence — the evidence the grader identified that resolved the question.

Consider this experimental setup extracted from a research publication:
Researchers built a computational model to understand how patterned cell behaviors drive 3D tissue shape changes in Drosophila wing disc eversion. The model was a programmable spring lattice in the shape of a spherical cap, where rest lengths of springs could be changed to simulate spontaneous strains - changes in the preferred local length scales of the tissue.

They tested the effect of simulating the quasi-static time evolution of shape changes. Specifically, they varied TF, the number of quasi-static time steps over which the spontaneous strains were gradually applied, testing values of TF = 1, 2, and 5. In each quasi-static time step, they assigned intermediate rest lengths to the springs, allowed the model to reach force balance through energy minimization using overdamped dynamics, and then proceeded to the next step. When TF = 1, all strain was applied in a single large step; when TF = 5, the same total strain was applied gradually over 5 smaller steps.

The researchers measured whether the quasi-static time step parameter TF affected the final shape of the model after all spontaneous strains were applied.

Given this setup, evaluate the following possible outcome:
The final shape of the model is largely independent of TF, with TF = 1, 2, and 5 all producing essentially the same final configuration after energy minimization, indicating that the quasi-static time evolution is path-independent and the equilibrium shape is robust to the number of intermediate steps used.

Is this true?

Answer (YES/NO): YES